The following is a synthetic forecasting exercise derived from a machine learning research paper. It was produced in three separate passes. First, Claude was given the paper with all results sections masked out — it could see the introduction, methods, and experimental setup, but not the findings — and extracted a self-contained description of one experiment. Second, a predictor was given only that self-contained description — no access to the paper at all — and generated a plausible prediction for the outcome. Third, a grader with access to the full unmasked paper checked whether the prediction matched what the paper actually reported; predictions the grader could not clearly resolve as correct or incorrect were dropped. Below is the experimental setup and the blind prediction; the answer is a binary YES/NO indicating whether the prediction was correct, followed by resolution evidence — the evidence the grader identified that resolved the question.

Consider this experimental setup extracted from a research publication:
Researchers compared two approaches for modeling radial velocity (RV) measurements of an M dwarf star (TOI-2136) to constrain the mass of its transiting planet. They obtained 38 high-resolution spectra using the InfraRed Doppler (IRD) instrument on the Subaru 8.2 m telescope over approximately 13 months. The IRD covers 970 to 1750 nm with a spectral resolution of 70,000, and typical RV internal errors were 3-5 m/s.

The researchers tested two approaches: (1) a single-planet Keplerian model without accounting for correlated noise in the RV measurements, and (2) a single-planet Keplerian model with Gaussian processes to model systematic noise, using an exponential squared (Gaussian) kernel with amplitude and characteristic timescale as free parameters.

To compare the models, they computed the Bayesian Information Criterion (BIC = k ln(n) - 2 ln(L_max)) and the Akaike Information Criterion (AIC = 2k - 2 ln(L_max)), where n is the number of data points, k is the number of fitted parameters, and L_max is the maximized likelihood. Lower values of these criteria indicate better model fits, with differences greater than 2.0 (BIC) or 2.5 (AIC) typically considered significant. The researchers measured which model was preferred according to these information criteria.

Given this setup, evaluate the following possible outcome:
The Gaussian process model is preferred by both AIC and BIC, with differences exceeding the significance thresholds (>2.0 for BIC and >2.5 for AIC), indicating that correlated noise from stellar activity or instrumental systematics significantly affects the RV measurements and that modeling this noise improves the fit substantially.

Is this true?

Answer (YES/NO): NO